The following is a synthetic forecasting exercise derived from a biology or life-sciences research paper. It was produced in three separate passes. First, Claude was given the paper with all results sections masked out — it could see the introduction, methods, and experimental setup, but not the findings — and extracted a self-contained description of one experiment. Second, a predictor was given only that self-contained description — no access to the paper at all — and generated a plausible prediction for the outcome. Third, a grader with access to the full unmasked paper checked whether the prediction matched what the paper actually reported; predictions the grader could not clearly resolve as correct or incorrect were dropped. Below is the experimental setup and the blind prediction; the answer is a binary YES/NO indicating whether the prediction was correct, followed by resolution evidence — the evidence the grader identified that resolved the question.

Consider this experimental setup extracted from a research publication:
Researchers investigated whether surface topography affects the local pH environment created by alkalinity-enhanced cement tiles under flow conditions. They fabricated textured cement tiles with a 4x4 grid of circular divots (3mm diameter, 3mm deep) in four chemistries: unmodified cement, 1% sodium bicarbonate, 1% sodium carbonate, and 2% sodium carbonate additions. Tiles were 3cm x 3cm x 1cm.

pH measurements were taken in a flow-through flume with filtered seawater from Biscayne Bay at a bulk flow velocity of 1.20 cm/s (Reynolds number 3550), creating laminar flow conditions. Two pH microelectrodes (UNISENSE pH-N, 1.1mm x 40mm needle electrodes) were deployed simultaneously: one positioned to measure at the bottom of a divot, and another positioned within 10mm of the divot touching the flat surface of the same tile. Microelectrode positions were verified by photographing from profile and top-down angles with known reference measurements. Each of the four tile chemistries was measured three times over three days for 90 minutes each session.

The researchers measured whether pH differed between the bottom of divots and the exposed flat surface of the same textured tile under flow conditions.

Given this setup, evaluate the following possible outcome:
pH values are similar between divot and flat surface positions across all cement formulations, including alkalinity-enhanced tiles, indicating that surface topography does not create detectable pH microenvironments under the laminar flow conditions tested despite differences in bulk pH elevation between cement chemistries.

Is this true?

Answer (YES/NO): NO